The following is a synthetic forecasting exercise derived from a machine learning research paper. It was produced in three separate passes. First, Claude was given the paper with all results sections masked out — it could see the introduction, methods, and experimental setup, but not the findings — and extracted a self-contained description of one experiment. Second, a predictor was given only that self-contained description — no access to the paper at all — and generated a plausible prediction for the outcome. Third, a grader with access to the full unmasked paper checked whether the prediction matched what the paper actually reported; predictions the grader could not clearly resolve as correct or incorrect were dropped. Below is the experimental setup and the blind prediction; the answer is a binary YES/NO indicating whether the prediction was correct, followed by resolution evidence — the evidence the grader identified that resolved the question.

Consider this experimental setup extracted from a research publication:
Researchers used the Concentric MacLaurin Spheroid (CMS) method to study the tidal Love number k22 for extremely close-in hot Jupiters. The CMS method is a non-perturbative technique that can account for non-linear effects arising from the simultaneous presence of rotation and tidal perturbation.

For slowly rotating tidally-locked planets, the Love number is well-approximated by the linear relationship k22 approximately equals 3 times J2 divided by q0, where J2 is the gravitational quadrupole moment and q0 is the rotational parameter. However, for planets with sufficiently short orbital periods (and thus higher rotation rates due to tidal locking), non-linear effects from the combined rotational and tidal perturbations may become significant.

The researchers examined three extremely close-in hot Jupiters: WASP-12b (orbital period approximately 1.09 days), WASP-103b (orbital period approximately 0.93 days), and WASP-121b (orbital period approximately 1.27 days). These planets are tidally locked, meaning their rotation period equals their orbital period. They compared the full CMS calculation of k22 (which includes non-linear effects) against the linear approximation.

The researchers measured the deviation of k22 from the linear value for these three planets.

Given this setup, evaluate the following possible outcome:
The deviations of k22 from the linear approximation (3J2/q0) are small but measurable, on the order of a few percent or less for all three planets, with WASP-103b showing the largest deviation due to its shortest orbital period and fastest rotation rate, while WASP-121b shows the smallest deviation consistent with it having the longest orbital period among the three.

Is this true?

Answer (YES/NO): NO